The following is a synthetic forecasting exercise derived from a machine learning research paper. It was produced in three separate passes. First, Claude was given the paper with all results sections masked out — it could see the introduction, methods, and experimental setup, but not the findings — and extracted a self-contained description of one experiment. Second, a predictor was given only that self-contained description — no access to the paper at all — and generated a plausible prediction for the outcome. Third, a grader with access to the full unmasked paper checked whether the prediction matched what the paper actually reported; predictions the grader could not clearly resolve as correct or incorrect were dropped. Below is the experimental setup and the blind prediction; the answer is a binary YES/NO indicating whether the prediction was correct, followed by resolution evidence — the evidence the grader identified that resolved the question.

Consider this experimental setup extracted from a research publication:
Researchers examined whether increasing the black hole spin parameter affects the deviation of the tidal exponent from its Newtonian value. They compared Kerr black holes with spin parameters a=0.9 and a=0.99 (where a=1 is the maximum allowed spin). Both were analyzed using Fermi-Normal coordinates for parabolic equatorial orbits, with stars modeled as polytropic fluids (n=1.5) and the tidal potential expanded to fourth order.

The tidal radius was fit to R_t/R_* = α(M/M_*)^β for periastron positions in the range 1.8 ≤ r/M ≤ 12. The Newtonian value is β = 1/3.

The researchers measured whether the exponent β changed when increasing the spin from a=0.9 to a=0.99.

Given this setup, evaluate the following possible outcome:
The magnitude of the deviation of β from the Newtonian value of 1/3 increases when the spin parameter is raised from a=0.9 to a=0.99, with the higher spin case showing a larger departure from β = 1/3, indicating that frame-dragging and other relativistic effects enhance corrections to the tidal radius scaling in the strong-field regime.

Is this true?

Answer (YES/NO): NO